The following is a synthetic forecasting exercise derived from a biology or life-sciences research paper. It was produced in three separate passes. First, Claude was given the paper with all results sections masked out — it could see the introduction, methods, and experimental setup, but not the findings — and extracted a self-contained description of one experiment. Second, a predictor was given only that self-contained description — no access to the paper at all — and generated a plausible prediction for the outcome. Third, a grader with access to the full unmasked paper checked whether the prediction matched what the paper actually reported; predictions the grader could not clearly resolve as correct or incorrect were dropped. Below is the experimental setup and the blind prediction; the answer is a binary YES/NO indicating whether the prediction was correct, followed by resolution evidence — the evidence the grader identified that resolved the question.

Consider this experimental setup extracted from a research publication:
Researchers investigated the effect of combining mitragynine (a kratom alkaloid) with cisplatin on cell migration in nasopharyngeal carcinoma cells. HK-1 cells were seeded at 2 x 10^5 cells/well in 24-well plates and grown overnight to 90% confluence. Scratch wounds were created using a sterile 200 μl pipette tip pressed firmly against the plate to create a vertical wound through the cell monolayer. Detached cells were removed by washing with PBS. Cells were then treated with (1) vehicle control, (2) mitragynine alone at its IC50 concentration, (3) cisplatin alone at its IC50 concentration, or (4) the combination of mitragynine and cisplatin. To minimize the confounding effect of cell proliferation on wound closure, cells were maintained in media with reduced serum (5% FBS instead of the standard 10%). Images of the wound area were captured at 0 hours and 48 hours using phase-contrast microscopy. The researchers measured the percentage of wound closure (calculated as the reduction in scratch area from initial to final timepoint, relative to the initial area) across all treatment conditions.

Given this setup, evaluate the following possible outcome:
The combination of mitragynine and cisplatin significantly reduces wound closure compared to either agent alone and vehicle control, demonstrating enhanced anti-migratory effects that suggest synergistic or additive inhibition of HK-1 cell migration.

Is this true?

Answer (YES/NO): YES